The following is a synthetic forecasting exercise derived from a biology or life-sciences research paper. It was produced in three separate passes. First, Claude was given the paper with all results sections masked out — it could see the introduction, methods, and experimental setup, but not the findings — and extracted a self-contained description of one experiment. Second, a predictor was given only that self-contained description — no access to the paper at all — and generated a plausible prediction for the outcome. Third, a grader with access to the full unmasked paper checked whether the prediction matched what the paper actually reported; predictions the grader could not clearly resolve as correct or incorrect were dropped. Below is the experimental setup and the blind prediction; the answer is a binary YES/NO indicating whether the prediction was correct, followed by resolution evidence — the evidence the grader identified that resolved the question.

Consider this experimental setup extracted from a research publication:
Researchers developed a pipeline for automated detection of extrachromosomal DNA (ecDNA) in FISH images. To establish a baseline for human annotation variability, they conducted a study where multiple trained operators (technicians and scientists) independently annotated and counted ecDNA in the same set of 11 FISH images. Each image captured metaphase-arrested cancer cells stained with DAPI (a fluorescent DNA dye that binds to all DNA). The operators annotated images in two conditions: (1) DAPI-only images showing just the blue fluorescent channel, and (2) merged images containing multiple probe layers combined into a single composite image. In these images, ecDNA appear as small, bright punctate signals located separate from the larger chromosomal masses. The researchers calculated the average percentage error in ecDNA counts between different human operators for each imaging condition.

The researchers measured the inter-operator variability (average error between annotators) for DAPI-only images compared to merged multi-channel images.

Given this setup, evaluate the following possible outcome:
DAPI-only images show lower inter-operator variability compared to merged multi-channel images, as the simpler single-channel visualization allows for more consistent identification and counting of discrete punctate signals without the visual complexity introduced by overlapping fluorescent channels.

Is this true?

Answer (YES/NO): YES